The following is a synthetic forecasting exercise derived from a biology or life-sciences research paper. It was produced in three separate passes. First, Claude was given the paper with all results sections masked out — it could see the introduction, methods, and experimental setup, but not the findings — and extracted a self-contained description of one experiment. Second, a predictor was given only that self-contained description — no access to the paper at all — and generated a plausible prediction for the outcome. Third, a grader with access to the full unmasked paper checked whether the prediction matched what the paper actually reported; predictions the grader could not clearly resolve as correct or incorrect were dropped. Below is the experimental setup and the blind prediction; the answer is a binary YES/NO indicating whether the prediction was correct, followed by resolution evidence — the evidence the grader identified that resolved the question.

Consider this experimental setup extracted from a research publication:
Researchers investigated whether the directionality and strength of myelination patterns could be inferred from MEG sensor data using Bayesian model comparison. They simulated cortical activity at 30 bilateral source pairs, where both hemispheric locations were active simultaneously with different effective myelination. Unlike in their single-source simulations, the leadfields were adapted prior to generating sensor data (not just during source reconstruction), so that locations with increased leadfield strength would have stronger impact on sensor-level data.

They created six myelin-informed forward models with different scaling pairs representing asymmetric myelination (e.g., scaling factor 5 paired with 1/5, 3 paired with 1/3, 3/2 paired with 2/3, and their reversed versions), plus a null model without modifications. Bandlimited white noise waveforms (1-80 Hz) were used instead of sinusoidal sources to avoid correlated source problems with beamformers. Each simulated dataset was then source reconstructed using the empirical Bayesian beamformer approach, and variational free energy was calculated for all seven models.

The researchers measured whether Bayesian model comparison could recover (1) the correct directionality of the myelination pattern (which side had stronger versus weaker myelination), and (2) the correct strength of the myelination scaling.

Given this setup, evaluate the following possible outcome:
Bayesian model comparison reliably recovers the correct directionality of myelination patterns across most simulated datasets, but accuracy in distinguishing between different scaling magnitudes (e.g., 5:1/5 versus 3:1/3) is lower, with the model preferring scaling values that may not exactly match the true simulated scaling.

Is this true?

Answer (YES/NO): YES